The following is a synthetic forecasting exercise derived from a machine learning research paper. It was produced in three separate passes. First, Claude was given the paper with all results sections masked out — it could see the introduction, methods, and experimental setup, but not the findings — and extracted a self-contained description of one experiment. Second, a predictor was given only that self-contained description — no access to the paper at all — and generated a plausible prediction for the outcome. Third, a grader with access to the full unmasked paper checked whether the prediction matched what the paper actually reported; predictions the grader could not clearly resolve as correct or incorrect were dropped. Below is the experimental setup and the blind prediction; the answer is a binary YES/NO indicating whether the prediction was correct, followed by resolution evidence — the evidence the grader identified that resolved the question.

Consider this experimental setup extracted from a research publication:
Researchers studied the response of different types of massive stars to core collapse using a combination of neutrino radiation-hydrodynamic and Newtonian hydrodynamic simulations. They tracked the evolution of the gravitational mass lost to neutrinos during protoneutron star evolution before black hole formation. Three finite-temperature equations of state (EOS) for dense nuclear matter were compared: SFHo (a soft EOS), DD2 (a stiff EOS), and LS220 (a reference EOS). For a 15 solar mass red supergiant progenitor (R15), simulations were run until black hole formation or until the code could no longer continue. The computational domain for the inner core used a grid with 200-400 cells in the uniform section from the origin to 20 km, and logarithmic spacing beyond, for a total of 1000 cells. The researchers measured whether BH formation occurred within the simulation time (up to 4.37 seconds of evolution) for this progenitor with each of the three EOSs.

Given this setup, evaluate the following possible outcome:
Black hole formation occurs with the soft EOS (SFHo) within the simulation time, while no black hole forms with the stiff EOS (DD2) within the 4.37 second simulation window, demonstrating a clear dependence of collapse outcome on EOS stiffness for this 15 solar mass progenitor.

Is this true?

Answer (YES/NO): YES